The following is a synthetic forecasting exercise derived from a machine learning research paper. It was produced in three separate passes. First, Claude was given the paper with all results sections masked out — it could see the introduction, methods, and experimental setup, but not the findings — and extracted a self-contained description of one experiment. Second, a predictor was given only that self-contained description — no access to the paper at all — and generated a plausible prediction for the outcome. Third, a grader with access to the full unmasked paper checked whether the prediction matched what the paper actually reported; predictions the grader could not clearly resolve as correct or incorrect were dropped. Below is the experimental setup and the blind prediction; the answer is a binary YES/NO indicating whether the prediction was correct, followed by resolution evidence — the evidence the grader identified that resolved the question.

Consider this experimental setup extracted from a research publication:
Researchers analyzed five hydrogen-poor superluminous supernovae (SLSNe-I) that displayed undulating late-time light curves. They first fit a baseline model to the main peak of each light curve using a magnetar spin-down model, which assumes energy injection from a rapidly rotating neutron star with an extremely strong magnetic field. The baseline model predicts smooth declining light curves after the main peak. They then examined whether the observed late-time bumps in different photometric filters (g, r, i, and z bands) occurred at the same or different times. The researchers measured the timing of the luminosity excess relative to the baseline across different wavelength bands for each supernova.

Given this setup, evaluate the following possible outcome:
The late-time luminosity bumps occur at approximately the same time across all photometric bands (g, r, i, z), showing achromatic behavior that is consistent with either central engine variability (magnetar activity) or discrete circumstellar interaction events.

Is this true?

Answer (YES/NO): YES